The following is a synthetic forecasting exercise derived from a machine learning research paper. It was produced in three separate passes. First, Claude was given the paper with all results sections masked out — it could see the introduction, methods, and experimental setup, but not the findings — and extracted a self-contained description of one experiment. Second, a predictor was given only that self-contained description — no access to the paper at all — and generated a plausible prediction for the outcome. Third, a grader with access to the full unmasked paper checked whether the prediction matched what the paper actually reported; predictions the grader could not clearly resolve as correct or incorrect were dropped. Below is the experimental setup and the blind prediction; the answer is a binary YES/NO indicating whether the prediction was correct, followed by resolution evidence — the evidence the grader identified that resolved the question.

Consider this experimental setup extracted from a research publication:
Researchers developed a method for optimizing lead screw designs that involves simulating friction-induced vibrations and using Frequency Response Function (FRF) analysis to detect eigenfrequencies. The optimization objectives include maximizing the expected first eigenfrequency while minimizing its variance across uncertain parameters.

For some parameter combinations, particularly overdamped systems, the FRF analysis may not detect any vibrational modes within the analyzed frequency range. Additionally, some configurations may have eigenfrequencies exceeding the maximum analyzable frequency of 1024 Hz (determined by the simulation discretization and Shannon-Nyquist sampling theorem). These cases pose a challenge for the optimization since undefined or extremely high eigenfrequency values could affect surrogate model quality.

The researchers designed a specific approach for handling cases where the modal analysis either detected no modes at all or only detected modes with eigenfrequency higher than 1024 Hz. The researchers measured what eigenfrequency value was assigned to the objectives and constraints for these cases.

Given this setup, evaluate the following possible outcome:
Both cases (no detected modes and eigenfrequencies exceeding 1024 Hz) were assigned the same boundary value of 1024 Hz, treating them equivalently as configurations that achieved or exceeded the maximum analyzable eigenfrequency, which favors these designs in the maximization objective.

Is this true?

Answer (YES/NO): YES